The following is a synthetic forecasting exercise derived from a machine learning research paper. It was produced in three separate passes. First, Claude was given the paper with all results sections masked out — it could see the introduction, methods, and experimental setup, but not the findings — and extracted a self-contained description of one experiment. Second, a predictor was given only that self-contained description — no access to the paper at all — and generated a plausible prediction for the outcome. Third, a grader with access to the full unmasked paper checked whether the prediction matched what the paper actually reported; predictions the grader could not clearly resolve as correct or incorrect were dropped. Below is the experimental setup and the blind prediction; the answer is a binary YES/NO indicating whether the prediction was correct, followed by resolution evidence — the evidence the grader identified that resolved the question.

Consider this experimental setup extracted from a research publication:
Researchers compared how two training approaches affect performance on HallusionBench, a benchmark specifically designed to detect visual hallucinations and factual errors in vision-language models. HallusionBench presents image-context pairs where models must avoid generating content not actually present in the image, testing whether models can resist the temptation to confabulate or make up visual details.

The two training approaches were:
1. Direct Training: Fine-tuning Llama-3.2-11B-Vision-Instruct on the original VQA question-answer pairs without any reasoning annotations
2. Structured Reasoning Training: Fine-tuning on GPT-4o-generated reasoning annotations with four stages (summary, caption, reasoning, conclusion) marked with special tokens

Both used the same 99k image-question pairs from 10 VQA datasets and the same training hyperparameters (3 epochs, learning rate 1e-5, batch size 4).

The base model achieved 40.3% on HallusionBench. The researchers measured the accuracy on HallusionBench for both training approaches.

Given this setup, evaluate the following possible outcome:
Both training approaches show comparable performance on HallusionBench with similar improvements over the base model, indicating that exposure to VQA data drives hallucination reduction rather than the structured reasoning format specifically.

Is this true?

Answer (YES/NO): NO